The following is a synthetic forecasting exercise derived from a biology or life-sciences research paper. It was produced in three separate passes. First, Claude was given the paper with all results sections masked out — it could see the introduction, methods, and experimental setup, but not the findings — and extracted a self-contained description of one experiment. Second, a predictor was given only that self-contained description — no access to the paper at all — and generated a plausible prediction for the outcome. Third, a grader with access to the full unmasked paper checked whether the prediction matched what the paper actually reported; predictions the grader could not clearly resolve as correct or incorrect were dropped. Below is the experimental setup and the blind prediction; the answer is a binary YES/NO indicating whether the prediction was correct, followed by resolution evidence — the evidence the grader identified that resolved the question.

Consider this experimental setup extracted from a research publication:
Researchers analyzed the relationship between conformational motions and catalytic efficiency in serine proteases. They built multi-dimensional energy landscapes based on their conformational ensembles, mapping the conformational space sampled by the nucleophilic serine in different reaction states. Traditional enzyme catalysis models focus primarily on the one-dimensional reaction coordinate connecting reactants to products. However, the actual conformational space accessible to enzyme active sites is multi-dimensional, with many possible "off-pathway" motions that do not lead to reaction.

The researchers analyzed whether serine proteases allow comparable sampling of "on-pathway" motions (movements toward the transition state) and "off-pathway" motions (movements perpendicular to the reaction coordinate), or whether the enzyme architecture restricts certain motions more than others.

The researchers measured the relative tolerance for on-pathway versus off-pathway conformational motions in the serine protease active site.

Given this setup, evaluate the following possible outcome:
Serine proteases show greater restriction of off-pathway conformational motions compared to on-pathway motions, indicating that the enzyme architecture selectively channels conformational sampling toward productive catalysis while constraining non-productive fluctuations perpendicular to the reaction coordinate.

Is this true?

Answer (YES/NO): YES